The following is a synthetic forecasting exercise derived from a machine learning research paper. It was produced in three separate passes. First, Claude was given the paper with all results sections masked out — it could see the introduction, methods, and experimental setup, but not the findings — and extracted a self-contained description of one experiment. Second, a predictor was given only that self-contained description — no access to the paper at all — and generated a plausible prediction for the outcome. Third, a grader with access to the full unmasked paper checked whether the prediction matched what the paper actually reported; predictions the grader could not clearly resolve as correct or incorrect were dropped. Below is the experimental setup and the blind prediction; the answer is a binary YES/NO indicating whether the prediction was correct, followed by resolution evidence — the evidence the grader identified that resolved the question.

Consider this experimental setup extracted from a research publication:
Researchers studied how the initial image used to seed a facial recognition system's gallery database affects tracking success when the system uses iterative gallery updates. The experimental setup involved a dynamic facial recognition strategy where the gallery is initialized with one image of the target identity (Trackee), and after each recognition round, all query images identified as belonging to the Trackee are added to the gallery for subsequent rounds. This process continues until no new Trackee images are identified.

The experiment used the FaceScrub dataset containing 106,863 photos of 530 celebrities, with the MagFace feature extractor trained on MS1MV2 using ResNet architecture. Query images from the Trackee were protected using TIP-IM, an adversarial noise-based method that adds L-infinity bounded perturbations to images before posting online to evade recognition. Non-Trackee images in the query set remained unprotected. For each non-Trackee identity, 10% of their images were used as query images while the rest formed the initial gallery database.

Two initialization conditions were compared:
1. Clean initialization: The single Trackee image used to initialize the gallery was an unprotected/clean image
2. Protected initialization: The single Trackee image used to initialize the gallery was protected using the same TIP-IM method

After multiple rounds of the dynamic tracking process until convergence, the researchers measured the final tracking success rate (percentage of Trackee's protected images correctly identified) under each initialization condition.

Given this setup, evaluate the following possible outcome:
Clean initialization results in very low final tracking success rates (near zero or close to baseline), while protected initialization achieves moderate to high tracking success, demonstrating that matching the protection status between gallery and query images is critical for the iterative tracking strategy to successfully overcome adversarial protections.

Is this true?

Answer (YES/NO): NO